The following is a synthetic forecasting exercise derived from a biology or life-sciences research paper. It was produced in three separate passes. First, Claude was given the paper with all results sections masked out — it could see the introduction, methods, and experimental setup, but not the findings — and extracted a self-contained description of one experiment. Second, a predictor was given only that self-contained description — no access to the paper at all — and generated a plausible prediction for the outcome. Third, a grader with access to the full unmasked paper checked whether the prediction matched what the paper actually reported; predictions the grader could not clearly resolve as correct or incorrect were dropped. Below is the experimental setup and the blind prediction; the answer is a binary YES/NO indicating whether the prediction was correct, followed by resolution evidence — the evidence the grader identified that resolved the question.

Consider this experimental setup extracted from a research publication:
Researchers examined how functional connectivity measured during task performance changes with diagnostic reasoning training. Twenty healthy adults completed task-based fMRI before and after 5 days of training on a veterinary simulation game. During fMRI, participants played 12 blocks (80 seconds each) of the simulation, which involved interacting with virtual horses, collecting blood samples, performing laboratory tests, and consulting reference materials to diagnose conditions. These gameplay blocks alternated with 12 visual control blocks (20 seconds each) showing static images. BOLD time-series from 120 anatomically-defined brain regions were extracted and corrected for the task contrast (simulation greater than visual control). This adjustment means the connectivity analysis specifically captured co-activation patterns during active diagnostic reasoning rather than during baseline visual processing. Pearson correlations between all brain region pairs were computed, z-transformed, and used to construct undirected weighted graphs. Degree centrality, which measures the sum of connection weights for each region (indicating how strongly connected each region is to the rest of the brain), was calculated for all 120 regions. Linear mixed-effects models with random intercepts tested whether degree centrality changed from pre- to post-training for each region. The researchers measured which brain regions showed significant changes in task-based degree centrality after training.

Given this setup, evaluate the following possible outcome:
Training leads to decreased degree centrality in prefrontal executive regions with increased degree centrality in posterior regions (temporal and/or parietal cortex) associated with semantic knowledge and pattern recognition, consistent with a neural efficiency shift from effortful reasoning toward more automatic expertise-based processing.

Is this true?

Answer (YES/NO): NO